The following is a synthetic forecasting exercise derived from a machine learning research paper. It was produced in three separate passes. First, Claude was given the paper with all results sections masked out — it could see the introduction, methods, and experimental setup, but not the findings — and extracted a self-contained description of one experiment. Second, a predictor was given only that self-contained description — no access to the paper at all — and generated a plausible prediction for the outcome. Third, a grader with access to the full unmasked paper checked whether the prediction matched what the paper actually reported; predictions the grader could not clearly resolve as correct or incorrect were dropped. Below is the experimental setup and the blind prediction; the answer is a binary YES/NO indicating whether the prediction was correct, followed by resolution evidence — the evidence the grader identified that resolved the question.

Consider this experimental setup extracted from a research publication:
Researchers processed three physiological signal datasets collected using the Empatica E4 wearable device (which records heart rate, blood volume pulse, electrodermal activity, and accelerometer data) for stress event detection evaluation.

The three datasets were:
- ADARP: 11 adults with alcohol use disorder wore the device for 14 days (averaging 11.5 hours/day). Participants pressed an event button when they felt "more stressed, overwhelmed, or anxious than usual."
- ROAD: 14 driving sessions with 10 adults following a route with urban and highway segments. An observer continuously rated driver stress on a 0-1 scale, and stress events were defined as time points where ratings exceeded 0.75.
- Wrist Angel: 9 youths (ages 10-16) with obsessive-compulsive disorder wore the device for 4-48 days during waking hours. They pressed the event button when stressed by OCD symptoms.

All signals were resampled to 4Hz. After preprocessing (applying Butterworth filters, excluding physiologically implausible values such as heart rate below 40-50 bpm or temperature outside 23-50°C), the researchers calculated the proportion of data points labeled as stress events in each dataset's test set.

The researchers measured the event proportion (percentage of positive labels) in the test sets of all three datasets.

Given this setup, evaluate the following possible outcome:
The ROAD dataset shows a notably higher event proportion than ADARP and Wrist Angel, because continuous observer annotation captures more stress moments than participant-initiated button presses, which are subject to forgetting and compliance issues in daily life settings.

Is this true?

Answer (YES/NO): YES